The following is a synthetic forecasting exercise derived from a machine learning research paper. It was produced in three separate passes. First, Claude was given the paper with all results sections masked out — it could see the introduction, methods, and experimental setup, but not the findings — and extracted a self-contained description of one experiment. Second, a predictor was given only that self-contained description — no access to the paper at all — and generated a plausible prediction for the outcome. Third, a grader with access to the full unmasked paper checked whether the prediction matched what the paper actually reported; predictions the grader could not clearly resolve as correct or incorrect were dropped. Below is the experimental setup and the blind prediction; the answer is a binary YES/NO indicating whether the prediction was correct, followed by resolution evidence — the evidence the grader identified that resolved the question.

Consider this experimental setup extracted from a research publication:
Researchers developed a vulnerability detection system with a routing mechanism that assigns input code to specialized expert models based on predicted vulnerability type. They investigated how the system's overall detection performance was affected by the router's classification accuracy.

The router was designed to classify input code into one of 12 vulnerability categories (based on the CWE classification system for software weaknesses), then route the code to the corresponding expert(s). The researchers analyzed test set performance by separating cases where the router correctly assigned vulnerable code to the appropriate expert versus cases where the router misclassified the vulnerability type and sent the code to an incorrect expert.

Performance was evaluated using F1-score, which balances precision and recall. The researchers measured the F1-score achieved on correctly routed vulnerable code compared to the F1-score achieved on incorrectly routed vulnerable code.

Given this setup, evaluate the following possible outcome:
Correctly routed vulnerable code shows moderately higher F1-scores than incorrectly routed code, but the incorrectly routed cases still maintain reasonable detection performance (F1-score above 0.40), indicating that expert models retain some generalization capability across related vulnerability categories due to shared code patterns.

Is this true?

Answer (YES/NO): NO